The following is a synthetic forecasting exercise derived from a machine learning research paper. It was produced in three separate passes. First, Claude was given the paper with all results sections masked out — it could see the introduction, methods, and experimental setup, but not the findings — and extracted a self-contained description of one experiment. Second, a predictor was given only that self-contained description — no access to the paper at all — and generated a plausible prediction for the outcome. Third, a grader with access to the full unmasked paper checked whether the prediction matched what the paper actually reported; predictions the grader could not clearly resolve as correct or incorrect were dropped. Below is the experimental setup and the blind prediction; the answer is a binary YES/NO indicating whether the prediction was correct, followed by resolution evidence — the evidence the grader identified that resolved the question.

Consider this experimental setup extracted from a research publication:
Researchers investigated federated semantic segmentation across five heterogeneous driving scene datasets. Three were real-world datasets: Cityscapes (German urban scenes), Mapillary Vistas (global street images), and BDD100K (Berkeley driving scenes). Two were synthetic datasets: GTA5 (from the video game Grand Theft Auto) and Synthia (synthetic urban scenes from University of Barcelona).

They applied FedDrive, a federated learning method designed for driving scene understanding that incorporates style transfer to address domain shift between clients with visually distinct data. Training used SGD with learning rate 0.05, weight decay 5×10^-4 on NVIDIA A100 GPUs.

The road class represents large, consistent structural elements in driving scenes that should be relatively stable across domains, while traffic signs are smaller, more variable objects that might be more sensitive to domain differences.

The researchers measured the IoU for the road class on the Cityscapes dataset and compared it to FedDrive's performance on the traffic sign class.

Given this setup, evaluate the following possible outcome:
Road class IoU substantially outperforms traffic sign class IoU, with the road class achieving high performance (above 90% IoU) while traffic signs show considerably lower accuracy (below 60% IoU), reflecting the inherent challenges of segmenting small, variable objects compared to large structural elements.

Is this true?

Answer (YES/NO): NO